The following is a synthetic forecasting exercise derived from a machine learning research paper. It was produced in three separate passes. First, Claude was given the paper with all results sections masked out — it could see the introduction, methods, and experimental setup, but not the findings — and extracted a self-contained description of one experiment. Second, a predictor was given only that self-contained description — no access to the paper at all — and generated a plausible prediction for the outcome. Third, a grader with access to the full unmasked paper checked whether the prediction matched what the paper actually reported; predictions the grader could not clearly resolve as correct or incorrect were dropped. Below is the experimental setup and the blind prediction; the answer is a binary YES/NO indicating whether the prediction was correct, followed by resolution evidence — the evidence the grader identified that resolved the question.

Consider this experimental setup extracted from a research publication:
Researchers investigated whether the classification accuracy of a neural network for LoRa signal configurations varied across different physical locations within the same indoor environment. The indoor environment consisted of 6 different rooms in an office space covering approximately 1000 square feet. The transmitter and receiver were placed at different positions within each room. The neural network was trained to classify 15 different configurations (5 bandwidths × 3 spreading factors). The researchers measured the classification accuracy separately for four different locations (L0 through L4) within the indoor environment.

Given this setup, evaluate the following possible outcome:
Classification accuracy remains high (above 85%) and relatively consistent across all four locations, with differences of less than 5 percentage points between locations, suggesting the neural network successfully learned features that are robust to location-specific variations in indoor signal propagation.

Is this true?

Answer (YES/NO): YES